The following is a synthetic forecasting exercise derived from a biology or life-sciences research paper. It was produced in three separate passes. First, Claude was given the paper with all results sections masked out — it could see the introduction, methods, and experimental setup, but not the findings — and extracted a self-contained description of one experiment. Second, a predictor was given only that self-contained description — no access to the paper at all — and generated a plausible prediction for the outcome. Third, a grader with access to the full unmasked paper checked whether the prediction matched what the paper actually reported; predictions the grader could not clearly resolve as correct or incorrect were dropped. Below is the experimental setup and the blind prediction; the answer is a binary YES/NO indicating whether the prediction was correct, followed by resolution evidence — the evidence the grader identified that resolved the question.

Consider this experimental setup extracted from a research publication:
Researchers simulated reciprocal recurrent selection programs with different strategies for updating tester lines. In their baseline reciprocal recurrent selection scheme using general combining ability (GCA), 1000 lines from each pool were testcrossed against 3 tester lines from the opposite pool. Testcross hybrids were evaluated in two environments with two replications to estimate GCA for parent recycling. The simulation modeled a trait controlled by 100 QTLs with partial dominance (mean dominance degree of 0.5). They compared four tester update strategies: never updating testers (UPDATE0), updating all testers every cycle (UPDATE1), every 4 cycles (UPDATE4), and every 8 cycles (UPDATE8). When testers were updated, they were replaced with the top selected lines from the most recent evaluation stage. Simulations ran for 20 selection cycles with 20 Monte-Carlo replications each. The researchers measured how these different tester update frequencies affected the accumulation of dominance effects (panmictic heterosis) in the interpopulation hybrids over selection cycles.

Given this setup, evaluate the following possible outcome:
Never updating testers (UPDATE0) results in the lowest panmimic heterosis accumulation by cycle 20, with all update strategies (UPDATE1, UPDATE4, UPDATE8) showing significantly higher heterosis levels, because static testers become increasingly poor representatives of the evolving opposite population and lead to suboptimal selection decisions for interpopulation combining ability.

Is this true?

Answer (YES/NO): YES